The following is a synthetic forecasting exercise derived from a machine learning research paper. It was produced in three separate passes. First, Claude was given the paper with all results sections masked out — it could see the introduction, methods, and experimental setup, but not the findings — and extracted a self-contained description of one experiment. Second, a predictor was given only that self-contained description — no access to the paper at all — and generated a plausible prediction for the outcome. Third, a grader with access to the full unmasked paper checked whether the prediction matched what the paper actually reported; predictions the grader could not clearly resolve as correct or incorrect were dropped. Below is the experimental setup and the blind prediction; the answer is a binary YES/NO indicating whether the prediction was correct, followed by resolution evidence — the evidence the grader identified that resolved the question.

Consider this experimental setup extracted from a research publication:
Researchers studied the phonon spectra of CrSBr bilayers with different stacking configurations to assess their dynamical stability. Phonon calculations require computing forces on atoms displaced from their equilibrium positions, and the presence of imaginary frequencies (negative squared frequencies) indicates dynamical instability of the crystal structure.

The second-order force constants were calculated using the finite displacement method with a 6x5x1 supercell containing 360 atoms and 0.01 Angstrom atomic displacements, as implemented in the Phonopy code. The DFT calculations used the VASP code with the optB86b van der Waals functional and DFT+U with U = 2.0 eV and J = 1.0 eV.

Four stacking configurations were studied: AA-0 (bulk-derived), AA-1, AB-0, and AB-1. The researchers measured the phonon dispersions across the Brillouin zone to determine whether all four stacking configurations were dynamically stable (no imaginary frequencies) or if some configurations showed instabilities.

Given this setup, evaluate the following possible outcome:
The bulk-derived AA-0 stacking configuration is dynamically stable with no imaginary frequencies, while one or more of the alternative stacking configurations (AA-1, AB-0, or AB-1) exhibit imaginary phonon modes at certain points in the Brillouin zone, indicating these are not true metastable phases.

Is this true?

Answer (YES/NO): NO